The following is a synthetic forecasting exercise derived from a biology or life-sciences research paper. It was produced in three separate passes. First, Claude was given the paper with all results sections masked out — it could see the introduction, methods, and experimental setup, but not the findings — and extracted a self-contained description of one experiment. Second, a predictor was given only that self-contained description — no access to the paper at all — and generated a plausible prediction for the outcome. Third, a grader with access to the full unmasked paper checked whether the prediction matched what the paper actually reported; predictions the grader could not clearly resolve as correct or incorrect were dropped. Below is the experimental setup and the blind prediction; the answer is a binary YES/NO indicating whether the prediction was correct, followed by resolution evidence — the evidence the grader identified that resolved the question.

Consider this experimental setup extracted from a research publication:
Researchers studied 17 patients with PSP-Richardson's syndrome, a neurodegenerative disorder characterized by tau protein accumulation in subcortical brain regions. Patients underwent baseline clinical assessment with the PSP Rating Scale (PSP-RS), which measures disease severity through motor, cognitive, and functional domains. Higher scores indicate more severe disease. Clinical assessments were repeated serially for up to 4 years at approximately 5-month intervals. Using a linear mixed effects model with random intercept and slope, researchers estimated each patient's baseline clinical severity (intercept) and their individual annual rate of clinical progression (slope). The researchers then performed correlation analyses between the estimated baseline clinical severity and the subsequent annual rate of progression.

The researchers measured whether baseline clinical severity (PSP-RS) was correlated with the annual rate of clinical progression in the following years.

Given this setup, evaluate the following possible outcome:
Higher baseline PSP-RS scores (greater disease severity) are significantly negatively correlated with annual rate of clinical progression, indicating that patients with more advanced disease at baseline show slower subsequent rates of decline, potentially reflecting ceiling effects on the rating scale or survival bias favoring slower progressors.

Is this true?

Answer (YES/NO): NO